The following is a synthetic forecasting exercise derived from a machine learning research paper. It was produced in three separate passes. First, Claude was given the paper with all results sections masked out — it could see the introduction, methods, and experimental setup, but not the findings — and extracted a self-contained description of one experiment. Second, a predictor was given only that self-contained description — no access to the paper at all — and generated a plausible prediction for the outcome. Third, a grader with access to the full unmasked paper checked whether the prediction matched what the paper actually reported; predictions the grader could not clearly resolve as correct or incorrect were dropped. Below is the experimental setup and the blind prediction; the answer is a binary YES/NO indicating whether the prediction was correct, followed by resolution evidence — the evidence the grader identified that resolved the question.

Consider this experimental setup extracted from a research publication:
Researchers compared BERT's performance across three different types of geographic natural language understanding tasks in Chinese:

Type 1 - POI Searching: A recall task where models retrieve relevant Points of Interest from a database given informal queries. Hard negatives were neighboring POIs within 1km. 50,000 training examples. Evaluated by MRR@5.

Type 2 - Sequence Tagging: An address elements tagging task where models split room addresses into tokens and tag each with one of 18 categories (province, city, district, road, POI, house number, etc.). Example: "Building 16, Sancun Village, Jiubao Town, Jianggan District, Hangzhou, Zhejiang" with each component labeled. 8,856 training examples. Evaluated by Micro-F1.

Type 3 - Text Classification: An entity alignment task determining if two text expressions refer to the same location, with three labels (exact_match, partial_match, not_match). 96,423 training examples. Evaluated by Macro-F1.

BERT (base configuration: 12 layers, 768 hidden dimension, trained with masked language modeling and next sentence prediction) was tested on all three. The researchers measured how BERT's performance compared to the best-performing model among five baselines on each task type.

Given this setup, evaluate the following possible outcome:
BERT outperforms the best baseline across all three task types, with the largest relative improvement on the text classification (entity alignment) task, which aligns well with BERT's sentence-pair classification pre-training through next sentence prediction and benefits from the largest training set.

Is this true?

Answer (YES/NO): NO